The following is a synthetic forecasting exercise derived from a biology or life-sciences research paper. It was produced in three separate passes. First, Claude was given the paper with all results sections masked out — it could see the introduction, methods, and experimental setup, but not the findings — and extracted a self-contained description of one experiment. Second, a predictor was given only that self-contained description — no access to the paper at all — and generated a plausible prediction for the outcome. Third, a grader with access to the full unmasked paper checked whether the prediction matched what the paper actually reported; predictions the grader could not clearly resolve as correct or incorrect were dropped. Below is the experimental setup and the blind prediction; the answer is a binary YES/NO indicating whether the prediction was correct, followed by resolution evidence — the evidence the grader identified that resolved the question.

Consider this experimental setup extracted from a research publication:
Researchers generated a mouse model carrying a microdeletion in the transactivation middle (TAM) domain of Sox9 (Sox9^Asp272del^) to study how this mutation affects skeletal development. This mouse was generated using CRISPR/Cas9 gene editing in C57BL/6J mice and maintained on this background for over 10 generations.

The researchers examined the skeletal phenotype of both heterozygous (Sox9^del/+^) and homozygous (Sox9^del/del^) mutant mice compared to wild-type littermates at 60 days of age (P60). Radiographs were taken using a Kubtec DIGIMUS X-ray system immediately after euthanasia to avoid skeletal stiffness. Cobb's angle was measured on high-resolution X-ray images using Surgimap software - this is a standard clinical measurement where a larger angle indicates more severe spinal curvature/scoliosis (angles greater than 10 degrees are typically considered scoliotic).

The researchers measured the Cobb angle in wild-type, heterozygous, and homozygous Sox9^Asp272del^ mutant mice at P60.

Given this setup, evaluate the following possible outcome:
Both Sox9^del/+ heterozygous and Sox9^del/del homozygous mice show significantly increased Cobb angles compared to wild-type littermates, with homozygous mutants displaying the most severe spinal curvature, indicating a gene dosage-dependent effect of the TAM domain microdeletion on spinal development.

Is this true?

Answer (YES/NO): NO